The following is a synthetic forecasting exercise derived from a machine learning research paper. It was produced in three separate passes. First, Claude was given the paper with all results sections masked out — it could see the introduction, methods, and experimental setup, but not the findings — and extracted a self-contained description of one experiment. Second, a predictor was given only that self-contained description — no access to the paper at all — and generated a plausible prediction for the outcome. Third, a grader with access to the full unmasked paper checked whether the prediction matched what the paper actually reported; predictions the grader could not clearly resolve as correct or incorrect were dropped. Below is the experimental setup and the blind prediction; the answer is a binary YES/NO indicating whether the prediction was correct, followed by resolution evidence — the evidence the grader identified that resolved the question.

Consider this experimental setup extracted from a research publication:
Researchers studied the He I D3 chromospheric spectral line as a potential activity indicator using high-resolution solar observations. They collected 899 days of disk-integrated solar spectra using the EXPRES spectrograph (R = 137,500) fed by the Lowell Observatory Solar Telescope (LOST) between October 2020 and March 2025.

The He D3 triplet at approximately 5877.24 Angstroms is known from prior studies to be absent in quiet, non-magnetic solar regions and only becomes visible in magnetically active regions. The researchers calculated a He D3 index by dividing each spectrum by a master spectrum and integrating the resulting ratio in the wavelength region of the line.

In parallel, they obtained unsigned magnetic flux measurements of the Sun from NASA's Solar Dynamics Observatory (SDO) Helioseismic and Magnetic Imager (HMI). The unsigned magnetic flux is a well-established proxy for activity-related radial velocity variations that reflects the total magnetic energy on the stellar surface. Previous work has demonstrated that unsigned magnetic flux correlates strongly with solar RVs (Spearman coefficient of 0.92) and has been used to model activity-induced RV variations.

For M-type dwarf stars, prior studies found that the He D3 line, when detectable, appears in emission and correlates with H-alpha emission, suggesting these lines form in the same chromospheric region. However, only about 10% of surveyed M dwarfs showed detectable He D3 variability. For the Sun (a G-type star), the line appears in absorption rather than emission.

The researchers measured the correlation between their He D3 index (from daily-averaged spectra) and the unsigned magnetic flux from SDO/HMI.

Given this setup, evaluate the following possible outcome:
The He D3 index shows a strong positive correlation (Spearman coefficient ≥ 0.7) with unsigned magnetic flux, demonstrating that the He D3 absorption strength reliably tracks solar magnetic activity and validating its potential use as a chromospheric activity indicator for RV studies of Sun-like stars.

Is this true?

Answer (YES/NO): YES